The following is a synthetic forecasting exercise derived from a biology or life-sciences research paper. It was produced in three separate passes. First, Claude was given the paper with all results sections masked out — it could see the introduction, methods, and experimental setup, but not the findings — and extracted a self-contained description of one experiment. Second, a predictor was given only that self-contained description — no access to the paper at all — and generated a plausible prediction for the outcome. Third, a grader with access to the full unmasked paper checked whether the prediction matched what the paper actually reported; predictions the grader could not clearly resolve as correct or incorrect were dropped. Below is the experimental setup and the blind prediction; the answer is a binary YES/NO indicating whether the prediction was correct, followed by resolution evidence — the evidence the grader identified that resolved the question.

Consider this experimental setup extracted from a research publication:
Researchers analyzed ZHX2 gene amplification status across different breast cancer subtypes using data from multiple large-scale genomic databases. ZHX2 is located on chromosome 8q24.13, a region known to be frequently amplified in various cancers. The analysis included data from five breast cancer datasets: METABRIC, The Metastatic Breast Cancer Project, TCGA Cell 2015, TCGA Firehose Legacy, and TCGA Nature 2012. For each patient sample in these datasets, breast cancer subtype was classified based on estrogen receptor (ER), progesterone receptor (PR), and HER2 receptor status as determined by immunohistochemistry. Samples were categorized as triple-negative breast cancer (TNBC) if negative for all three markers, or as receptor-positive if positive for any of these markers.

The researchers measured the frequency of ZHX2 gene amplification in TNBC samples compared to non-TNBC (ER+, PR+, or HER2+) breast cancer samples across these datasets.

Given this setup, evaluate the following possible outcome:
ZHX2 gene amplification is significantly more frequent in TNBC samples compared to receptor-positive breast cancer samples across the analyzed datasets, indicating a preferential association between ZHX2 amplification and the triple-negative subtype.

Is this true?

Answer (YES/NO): YES